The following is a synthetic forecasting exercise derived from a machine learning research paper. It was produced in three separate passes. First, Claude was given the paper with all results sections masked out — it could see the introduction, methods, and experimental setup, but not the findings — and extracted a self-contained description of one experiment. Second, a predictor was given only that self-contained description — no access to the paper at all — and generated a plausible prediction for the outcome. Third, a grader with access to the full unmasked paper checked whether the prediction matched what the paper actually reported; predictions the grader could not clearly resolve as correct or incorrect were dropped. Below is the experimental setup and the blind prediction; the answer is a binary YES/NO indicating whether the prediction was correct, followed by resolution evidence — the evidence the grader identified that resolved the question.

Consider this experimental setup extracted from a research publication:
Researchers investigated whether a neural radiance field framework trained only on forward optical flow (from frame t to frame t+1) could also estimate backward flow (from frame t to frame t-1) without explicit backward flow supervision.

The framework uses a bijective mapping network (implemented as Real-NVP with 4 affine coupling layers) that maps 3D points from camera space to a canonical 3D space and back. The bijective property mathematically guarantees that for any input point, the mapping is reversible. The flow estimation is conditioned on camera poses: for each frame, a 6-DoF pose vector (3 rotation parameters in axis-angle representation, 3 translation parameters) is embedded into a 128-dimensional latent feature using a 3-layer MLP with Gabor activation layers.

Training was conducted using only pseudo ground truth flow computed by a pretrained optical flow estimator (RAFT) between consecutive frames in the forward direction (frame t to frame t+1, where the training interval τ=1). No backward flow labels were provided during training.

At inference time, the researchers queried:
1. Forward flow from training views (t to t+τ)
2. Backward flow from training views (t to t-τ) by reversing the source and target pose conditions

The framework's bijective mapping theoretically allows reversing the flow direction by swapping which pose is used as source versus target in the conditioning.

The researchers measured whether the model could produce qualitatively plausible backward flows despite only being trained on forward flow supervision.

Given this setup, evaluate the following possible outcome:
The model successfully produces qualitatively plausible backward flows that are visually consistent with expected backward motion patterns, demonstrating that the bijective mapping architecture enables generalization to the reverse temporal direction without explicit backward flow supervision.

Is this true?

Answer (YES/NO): YES